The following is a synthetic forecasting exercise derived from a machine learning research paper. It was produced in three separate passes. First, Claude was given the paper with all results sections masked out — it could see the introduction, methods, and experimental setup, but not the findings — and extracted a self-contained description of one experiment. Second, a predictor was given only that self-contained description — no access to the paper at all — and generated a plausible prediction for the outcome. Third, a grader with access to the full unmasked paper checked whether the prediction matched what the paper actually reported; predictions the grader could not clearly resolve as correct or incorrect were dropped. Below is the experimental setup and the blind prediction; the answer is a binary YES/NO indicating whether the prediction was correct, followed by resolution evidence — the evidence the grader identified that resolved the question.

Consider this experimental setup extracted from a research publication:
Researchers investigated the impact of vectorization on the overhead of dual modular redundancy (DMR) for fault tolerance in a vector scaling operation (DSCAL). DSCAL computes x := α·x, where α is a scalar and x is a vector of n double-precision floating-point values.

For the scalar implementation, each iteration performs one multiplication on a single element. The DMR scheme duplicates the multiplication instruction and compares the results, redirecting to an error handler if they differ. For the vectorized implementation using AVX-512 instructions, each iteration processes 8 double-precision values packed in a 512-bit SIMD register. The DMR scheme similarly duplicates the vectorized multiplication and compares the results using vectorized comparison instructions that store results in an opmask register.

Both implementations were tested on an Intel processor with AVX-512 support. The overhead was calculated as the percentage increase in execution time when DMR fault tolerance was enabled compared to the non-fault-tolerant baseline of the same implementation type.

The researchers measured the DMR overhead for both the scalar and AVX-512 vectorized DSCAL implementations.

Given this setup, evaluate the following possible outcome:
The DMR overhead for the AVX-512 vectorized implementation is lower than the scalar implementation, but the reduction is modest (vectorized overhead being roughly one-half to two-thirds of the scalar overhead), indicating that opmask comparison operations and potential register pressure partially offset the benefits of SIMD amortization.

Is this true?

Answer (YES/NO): NO